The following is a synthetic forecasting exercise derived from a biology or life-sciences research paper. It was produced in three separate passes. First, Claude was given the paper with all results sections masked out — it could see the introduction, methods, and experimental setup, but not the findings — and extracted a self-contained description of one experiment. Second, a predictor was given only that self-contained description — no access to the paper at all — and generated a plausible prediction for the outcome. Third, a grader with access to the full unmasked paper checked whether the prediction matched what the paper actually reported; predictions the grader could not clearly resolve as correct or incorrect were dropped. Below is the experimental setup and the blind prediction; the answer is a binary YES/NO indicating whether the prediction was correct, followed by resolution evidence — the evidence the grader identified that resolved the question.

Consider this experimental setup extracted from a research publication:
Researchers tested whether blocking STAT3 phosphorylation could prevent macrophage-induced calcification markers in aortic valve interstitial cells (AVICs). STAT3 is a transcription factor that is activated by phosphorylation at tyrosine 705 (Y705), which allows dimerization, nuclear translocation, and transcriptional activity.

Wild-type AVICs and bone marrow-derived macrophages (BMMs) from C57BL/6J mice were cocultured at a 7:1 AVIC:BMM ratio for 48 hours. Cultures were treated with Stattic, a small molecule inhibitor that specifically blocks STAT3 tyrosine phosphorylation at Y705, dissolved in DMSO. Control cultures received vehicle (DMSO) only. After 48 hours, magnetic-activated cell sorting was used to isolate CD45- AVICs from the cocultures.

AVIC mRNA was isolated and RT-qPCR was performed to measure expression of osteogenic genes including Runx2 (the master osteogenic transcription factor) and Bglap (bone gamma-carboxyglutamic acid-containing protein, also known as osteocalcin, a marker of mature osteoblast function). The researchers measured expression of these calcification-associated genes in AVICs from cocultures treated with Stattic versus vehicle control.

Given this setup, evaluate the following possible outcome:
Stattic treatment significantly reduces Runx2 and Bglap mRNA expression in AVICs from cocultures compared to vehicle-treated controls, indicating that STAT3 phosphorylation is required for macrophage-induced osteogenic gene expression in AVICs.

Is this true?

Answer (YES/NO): NO